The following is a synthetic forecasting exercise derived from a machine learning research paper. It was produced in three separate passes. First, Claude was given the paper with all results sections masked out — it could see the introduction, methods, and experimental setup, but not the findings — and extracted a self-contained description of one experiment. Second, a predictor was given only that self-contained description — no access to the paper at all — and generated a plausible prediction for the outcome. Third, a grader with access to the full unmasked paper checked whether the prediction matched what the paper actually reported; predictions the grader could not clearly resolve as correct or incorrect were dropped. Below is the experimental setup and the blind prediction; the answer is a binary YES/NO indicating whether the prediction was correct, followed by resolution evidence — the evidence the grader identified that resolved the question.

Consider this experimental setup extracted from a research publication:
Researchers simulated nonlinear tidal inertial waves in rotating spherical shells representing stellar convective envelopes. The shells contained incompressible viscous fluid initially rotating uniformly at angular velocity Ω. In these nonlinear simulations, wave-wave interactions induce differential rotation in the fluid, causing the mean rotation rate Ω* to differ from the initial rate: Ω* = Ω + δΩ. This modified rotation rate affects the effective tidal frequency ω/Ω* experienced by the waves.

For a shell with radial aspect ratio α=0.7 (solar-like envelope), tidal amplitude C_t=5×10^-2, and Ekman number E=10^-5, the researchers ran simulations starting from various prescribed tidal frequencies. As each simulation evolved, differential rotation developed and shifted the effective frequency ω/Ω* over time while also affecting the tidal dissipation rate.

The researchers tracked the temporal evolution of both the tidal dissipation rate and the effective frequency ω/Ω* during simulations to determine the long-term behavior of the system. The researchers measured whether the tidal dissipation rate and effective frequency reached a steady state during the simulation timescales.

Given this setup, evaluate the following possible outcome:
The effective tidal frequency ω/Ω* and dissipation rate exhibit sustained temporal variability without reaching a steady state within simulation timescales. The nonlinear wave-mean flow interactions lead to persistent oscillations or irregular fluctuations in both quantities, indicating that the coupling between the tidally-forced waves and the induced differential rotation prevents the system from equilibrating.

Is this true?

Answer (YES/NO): NO